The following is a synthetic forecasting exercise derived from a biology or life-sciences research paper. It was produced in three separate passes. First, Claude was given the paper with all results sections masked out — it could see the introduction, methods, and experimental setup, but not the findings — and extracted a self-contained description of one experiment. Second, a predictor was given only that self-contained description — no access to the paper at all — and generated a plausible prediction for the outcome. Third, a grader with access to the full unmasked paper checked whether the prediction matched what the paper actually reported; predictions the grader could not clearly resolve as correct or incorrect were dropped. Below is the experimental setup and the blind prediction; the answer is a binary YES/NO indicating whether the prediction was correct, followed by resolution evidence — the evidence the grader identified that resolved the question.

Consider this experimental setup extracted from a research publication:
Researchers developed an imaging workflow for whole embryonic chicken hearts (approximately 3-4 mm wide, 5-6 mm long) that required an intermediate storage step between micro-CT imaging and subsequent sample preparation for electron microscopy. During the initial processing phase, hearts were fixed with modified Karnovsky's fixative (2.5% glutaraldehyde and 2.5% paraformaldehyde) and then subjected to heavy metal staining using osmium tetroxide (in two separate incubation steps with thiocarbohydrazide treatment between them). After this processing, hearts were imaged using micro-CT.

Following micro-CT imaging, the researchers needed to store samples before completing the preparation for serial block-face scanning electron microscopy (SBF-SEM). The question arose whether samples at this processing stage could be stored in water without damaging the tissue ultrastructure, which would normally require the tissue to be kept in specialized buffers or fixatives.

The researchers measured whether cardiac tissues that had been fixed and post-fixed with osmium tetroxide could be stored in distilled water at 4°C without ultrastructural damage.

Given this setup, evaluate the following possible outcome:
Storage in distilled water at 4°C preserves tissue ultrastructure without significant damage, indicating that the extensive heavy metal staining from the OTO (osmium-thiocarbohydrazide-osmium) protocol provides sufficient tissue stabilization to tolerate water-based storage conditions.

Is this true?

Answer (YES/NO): YES